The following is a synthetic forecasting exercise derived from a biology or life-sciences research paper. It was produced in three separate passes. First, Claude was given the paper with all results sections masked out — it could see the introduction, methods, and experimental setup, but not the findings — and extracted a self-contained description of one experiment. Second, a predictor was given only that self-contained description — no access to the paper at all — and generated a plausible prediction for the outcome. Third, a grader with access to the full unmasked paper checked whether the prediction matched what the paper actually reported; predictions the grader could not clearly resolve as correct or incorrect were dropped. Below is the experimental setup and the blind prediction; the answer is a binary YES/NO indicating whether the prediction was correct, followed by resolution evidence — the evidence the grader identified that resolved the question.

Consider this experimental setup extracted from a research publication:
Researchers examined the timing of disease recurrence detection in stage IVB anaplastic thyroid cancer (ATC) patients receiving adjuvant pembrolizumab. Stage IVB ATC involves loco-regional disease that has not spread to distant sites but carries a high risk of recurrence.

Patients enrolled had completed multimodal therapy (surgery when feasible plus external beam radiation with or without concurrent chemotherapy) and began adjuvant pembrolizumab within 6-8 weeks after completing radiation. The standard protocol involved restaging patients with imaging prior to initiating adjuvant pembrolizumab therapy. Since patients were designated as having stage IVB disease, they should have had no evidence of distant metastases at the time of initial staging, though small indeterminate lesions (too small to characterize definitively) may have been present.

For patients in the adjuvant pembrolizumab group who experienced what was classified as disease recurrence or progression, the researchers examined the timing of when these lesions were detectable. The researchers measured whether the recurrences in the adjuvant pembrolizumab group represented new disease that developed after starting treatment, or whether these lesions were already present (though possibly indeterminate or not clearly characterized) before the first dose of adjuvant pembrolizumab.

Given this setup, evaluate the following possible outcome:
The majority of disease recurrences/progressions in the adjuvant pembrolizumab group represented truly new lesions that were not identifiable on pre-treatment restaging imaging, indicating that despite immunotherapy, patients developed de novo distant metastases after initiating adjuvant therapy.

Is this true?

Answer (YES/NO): NO